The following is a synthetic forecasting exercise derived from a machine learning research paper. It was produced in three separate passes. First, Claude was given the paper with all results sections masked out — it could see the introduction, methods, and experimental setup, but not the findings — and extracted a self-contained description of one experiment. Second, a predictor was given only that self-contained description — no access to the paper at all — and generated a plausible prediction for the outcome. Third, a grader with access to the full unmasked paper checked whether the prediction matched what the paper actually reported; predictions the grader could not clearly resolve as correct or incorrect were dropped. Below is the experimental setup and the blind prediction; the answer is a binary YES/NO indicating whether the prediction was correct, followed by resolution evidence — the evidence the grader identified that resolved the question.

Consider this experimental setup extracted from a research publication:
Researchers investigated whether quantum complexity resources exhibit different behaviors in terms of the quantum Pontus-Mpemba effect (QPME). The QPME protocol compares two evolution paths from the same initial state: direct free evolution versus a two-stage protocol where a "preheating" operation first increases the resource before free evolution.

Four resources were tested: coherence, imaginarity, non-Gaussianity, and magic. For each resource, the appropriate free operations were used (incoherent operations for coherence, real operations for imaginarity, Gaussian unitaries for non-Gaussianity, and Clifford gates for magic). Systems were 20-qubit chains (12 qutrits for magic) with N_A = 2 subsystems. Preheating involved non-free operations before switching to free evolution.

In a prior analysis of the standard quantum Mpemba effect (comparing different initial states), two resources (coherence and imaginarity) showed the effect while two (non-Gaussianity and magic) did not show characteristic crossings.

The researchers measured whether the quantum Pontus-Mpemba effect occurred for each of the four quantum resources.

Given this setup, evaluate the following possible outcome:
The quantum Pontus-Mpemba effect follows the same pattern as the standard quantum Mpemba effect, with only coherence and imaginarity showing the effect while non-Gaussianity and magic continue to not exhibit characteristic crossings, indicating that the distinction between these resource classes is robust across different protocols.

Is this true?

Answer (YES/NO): NO